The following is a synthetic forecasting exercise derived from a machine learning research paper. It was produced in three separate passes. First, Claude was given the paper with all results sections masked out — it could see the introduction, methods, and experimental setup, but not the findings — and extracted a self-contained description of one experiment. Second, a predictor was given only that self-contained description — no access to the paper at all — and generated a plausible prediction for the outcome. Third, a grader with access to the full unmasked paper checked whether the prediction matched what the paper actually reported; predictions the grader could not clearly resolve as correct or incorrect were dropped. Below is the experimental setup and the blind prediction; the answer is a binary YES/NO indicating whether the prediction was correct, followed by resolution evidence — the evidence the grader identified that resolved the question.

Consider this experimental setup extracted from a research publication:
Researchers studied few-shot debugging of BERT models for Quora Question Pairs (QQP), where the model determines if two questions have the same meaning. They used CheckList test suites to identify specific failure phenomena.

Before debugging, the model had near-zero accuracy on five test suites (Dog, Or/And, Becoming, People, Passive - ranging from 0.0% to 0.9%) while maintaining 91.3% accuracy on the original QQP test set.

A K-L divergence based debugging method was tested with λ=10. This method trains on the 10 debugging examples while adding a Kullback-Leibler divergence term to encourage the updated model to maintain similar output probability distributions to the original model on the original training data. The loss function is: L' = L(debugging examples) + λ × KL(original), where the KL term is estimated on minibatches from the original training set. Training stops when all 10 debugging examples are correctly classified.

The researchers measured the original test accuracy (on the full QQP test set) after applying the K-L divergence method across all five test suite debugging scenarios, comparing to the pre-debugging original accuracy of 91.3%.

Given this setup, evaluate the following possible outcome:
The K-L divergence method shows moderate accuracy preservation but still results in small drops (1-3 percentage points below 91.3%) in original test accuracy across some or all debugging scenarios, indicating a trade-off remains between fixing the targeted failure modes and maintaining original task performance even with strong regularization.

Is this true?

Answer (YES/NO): NO